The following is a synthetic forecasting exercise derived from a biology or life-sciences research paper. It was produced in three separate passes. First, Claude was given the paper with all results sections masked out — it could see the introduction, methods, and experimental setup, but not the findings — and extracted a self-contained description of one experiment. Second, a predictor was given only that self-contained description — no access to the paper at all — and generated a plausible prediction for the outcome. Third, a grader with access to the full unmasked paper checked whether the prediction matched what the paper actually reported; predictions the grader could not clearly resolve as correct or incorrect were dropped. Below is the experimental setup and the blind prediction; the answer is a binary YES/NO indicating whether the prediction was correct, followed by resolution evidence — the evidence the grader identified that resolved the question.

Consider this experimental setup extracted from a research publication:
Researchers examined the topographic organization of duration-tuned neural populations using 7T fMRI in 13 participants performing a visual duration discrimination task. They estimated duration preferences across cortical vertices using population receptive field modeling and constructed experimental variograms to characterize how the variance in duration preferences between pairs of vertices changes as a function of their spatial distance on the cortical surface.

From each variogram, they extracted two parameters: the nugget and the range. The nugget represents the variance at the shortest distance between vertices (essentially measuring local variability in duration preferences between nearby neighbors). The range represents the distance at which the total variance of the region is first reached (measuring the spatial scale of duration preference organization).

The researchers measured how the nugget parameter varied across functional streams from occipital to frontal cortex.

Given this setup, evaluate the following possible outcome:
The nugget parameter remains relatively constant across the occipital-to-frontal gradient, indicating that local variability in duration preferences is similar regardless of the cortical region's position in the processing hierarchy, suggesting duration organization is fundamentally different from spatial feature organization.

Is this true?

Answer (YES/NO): NO